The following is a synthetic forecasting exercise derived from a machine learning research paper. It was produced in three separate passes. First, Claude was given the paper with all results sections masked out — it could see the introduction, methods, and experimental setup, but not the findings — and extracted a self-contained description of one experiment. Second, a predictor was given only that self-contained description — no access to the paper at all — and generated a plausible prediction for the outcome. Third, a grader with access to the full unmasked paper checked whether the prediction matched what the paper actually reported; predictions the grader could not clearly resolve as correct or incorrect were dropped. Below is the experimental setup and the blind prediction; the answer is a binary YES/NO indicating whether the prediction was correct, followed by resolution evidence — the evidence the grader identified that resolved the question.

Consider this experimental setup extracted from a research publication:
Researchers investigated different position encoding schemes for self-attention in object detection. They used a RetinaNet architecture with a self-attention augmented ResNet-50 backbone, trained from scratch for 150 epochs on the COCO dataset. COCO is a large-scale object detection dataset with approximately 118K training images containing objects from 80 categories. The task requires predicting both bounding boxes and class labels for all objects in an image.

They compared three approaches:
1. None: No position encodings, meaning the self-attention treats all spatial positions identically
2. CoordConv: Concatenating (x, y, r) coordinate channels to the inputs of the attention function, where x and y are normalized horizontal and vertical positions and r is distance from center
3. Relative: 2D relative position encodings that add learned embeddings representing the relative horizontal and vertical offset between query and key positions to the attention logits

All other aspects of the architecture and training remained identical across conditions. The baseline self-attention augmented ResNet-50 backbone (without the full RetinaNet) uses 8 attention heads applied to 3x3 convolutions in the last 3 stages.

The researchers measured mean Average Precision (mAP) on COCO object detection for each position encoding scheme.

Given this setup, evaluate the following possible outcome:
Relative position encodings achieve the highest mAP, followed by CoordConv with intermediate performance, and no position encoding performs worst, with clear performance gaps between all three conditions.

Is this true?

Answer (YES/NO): NO